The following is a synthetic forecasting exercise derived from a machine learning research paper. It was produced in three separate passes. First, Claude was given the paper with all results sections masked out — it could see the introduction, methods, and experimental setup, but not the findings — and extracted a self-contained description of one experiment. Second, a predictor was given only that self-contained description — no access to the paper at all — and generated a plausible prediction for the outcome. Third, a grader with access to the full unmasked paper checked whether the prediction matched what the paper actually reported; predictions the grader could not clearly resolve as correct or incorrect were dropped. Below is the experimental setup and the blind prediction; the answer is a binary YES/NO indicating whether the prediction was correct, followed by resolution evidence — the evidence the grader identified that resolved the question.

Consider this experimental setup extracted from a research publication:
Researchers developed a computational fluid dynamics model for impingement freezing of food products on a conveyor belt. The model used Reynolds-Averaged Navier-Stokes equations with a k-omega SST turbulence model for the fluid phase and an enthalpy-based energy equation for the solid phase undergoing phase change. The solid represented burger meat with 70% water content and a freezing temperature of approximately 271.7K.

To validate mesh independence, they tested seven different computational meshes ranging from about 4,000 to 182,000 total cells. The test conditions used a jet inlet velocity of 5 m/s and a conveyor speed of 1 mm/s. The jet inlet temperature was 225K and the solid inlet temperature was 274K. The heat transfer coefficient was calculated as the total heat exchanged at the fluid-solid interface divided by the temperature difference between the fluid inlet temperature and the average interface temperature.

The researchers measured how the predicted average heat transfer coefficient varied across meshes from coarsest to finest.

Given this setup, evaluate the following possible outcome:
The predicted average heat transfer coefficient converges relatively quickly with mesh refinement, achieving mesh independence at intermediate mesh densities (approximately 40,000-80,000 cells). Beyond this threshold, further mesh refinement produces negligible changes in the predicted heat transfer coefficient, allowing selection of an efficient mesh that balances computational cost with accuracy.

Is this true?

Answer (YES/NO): NO